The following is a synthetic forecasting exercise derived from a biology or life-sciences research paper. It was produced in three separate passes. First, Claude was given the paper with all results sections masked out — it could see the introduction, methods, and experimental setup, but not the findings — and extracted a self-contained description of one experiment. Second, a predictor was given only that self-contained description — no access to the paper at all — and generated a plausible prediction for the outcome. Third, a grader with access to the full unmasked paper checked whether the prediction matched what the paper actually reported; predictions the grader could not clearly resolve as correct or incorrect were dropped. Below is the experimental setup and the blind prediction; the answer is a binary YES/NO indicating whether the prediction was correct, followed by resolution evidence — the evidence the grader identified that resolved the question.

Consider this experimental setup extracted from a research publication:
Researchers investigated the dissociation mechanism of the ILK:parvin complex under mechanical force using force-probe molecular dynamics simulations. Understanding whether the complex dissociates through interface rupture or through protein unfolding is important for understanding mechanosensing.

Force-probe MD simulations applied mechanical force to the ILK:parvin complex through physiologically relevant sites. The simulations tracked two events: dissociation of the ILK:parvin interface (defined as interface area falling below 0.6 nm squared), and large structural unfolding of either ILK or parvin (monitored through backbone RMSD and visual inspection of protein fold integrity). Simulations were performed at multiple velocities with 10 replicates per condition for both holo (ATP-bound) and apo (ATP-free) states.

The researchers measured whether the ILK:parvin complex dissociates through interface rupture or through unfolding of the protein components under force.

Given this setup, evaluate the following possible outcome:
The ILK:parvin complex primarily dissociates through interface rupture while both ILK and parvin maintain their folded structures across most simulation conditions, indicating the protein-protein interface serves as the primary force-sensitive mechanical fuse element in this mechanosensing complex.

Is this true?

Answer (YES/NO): NO